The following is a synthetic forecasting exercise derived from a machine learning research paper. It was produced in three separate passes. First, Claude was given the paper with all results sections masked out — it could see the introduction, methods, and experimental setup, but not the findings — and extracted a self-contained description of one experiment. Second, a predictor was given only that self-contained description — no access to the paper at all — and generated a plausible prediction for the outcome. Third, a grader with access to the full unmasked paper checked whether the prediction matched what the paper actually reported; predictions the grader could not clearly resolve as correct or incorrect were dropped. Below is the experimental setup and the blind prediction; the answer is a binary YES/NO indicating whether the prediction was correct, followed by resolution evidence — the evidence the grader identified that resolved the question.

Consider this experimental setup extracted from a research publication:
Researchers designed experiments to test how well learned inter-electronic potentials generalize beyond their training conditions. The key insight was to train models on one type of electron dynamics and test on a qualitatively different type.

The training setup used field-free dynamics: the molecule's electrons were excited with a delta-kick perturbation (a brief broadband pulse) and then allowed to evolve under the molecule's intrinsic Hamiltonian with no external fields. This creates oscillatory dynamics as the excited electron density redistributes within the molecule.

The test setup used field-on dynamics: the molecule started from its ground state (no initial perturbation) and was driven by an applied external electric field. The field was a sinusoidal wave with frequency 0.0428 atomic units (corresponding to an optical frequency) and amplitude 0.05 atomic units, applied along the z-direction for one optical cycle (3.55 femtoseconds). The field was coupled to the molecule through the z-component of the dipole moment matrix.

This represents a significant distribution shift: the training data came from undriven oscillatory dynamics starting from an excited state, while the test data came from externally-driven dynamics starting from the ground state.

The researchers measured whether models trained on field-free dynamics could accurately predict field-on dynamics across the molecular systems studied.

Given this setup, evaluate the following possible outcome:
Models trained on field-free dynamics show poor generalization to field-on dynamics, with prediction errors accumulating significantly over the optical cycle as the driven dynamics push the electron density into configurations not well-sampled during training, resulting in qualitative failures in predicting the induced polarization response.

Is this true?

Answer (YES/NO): NO